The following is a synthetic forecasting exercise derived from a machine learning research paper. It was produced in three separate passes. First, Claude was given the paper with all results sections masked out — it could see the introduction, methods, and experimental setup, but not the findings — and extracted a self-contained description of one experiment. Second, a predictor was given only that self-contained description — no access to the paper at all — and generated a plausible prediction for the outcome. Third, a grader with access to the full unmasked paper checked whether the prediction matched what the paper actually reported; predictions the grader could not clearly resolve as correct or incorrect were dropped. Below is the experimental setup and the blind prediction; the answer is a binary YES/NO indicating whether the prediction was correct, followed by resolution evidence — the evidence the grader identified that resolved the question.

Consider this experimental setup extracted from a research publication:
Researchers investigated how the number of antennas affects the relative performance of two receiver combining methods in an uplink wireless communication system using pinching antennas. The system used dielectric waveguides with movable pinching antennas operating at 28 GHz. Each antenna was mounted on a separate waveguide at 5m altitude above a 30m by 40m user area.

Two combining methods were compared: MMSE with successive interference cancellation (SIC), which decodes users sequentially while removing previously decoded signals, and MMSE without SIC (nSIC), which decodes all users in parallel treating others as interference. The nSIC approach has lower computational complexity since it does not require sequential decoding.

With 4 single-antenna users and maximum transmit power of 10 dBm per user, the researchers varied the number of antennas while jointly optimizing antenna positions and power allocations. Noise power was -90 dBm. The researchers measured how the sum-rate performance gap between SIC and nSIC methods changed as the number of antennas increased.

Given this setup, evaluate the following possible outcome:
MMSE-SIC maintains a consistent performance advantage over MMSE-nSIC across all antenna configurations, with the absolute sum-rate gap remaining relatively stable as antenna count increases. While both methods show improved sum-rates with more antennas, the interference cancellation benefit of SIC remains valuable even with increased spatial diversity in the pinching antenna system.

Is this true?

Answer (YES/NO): NO